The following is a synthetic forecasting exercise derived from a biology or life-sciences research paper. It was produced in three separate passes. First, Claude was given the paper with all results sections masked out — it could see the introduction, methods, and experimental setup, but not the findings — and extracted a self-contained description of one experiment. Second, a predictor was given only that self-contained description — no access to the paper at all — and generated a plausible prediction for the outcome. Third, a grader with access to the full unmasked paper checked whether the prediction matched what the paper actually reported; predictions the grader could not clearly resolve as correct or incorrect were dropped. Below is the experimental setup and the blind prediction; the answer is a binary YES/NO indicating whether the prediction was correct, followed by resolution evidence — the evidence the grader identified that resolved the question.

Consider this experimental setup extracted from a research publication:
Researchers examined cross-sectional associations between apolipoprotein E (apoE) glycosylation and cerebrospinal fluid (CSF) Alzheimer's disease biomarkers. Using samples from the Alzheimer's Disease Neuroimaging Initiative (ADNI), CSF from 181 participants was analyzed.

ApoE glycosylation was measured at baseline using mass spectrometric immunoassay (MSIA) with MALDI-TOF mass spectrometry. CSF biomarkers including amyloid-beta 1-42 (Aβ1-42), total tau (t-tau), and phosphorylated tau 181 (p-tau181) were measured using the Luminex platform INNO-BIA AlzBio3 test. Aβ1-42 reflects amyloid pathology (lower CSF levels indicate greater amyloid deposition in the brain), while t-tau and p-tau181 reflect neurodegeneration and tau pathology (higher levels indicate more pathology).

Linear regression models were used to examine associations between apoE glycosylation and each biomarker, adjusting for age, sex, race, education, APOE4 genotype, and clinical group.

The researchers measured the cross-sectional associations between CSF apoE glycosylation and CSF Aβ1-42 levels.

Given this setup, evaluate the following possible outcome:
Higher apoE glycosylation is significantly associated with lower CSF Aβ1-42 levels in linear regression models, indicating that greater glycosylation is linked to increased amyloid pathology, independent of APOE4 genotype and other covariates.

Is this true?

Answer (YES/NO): NO